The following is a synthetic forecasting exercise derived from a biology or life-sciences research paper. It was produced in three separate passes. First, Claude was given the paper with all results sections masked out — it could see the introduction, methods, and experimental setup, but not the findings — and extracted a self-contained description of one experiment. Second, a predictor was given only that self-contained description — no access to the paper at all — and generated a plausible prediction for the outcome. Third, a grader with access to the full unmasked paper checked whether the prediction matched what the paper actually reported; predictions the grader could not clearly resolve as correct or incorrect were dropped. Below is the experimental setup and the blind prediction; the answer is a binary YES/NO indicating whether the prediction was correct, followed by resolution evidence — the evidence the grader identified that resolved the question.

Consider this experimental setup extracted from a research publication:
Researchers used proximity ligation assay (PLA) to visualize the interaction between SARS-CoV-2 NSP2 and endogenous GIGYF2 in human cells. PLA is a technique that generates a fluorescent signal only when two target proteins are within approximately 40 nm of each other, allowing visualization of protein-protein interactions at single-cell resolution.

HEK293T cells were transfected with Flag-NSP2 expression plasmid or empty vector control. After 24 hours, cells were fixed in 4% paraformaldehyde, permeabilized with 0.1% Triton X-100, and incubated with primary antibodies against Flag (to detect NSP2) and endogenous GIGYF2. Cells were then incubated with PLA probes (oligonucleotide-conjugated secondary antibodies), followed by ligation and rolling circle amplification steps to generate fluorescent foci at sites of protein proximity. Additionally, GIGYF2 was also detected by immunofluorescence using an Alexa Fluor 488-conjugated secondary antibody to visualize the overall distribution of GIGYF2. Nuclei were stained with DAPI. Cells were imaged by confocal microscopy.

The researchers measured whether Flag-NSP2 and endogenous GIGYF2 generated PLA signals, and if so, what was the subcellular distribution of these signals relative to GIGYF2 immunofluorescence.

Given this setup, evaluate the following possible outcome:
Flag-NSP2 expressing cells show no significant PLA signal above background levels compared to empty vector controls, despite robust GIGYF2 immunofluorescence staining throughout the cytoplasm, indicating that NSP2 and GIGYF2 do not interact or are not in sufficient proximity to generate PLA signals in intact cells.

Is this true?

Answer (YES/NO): NO